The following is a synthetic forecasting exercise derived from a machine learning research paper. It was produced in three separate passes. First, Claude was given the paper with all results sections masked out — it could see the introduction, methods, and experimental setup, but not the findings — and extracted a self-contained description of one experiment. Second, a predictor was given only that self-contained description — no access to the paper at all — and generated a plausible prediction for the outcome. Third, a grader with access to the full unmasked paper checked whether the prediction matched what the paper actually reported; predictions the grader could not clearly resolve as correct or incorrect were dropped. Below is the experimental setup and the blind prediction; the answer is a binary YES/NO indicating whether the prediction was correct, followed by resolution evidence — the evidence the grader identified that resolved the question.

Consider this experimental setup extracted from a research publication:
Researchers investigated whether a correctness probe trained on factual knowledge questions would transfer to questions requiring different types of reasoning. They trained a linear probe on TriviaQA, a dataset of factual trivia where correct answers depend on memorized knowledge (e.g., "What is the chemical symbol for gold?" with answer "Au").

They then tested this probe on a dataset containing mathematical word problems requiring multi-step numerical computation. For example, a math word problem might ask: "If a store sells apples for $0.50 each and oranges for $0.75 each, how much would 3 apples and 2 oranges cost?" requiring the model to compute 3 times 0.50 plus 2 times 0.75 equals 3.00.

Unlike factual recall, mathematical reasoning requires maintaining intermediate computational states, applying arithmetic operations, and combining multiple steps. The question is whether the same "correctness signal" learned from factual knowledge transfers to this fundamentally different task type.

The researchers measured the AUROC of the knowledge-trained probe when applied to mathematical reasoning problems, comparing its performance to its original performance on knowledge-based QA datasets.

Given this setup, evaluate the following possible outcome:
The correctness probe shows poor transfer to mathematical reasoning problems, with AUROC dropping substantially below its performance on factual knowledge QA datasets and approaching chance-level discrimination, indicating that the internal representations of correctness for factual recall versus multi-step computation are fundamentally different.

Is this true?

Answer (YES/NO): YES